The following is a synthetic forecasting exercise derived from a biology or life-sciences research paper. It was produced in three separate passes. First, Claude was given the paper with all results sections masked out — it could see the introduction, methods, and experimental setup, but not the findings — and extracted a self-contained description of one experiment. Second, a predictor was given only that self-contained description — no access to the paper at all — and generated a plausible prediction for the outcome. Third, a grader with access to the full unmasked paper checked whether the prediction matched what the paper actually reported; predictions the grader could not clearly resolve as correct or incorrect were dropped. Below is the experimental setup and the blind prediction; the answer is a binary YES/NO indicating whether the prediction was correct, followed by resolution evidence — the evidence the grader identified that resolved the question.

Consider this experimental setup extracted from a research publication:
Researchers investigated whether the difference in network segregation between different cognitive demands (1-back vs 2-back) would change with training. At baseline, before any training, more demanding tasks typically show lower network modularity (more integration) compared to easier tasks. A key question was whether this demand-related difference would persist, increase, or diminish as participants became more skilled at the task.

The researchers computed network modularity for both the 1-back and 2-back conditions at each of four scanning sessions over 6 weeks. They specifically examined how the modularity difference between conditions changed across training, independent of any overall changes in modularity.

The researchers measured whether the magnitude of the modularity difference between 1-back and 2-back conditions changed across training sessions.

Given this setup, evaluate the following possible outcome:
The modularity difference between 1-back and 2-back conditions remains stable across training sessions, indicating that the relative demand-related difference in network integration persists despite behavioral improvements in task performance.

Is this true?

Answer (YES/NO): YES